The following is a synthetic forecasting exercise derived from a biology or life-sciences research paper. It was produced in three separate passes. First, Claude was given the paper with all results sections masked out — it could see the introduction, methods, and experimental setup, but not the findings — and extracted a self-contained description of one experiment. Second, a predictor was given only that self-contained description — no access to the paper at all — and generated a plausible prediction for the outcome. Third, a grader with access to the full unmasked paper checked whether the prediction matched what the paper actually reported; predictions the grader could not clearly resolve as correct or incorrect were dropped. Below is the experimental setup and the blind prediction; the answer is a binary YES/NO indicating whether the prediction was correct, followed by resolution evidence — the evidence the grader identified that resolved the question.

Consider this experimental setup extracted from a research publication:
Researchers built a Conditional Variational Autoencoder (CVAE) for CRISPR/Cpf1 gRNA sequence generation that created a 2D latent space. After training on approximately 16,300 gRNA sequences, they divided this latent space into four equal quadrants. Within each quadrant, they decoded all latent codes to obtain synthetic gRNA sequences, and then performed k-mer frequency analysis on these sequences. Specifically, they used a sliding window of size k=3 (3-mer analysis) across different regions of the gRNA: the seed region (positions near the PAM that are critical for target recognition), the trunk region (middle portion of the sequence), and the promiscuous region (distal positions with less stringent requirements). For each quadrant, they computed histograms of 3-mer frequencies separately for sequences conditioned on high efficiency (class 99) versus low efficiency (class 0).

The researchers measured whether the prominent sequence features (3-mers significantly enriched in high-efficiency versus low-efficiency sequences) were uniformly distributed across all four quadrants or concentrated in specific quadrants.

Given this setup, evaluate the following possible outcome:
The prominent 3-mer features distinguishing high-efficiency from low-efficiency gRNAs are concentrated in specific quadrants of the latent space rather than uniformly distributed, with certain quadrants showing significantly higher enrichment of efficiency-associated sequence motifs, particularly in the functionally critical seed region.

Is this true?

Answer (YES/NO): YES